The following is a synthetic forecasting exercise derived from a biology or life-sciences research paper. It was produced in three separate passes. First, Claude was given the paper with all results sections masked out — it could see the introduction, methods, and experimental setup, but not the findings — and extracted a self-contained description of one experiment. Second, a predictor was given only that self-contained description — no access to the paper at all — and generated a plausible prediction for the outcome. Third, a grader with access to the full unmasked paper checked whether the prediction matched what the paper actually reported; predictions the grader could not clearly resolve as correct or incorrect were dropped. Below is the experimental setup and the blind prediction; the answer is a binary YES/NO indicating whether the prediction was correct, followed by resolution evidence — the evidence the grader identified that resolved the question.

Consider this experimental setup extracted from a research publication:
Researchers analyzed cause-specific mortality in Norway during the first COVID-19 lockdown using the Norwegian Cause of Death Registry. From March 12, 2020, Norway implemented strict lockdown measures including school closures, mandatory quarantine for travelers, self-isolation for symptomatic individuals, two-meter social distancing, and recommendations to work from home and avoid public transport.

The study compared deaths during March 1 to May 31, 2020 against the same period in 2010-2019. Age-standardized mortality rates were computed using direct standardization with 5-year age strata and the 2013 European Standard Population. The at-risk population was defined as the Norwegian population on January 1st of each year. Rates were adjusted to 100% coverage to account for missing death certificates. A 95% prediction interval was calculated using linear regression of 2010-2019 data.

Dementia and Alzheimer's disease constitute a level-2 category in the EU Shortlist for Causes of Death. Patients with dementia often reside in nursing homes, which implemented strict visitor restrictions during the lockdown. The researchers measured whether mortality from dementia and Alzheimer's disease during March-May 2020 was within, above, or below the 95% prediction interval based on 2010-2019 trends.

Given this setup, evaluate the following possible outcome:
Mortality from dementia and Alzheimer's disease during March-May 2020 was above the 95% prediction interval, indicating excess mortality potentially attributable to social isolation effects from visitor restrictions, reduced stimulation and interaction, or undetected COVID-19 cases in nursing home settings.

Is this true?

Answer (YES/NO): YES